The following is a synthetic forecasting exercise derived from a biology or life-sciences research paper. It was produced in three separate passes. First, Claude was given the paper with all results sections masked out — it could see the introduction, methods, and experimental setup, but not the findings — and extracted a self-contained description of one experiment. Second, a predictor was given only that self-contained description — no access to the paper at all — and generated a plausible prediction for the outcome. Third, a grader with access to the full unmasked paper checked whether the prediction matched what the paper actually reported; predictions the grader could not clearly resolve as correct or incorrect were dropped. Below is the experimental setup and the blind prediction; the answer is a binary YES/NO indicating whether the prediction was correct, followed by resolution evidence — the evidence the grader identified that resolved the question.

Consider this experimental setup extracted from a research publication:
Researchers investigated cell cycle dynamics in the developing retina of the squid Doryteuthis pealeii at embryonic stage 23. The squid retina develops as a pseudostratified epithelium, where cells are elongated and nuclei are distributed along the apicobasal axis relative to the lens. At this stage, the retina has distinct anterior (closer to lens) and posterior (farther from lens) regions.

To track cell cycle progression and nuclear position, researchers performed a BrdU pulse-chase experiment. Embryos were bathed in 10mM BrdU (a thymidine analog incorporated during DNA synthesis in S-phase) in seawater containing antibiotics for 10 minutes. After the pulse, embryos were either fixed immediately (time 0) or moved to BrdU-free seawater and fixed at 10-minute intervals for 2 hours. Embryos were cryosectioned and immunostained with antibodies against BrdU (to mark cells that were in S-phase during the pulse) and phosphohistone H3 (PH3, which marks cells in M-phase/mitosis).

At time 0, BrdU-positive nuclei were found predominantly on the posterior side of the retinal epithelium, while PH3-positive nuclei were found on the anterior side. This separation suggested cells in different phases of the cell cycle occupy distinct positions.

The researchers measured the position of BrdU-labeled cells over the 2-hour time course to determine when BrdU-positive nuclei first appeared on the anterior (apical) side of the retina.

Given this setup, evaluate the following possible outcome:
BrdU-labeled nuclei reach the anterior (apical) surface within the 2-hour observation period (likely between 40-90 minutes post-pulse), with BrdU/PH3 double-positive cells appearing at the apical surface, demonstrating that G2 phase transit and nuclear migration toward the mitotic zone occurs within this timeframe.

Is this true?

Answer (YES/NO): YES